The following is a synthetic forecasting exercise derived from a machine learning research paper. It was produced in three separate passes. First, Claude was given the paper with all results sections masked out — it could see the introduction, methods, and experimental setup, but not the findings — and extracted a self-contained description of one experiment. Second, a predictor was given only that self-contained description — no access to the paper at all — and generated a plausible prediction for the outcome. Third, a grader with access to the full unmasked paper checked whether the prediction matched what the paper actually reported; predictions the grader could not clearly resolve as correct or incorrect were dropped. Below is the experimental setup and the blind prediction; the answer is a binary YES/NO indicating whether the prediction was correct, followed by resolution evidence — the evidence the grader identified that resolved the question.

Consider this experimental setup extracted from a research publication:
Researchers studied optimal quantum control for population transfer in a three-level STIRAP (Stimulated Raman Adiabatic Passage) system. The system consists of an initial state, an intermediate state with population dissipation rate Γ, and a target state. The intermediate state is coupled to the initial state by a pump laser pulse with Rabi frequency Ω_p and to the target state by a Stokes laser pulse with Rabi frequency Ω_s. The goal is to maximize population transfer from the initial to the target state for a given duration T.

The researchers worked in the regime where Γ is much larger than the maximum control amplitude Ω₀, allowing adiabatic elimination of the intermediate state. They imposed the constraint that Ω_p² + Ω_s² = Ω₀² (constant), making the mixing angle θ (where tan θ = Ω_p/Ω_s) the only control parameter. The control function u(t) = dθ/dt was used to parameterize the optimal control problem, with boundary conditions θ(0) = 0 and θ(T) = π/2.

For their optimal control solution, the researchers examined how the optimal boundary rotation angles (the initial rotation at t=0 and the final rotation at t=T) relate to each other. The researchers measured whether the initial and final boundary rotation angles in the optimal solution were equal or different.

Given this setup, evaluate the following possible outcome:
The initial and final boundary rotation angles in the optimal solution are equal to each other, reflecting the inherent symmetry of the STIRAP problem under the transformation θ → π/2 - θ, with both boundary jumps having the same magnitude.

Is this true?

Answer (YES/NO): YES